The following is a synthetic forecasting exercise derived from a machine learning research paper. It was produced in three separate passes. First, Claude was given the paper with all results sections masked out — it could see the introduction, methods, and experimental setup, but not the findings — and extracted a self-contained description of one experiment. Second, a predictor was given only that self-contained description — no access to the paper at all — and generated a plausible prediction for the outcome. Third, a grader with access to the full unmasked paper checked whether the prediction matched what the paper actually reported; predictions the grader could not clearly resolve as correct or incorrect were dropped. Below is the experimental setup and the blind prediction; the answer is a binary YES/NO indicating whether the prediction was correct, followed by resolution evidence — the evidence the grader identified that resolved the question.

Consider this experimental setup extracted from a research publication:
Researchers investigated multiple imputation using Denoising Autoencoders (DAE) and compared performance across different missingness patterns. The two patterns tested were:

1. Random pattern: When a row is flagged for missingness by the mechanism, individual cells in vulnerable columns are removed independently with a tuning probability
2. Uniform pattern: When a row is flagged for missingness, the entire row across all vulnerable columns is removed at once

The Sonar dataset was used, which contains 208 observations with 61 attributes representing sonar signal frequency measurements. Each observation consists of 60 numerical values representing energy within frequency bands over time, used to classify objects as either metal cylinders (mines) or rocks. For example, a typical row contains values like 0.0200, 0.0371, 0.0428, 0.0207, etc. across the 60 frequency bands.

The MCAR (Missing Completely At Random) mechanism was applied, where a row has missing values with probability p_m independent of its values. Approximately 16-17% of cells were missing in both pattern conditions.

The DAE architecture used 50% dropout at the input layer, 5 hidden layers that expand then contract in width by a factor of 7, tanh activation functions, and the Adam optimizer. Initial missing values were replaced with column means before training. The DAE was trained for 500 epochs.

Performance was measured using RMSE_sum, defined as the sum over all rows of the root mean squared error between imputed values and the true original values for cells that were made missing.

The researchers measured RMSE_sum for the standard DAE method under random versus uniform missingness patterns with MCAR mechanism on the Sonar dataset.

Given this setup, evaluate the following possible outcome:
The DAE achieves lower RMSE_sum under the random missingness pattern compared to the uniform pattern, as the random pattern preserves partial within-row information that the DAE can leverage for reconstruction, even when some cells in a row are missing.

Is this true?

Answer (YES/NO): YES